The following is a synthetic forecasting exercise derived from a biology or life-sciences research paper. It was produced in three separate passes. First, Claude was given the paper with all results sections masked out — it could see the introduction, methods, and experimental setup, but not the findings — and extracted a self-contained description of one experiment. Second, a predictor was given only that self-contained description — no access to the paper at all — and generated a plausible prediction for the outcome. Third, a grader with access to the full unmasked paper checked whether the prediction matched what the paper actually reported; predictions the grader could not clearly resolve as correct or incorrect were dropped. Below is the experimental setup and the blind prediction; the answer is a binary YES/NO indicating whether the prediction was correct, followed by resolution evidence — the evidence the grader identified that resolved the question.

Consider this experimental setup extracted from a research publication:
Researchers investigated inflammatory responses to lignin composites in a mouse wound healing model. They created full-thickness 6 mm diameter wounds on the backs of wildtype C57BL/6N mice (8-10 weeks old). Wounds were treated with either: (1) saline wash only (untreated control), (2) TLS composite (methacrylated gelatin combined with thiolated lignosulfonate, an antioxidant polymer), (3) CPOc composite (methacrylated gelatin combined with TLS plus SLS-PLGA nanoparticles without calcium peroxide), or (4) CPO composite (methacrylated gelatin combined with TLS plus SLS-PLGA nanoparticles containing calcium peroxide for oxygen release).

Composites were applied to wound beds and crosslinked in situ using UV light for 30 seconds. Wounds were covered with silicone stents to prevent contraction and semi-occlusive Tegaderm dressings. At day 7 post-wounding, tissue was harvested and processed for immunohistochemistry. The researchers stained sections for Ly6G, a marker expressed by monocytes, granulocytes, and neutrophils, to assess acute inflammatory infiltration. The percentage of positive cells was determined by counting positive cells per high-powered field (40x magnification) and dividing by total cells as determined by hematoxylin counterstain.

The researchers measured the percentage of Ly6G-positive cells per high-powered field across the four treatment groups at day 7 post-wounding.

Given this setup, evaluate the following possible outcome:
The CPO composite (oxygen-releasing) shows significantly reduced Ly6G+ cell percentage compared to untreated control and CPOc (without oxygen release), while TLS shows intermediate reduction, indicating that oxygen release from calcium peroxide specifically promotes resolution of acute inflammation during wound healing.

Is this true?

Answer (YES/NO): NO